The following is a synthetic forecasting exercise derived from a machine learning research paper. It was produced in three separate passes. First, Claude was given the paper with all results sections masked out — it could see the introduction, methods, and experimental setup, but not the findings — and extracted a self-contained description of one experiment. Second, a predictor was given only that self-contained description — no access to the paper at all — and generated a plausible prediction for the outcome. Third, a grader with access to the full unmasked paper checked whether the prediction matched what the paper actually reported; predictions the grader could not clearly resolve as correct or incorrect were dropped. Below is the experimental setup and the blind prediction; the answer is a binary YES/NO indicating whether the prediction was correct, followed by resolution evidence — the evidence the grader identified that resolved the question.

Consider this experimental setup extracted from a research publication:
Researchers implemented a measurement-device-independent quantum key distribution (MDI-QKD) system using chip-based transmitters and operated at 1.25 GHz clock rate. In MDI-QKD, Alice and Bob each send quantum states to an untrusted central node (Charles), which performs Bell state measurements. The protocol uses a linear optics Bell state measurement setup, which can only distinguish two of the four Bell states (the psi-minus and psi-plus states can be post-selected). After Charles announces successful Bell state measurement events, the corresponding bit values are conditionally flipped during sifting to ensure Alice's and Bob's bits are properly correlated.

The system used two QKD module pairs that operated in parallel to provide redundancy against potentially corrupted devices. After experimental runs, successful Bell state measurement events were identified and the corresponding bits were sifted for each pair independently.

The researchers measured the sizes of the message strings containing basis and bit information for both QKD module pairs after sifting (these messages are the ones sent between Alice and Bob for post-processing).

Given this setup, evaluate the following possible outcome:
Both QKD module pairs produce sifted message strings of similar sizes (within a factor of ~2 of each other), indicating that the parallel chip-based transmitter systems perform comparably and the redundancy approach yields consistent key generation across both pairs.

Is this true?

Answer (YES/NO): YES